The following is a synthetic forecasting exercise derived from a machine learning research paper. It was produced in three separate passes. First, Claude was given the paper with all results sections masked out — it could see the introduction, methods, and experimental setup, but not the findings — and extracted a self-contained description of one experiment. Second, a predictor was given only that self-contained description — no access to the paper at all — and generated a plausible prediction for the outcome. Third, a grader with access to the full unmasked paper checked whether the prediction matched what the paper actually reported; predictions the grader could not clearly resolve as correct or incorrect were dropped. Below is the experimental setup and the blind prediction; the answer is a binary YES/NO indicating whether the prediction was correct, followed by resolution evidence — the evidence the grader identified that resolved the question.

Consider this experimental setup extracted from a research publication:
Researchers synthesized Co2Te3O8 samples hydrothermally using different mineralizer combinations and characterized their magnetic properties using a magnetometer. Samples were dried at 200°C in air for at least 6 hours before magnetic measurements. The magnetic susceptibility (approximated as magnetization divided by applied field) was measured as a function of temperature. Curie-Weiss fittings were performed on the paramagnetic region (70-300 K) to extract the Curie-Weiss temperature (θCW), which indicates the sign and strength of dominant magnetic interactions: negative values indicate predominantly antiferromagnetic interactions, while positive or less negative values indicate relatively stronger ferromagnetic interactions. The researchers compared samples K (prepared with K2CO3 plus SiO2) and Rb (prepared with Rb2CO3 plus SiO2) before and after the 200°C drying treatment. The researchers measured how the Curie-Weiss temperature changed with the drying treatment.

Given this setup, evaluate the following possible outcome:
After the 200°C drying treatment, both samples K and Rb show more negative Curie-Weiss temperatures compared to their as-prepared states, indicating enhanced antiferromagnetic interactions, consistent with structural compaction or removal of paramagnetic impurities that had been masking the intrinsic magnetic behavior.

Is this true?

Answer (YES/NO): YES